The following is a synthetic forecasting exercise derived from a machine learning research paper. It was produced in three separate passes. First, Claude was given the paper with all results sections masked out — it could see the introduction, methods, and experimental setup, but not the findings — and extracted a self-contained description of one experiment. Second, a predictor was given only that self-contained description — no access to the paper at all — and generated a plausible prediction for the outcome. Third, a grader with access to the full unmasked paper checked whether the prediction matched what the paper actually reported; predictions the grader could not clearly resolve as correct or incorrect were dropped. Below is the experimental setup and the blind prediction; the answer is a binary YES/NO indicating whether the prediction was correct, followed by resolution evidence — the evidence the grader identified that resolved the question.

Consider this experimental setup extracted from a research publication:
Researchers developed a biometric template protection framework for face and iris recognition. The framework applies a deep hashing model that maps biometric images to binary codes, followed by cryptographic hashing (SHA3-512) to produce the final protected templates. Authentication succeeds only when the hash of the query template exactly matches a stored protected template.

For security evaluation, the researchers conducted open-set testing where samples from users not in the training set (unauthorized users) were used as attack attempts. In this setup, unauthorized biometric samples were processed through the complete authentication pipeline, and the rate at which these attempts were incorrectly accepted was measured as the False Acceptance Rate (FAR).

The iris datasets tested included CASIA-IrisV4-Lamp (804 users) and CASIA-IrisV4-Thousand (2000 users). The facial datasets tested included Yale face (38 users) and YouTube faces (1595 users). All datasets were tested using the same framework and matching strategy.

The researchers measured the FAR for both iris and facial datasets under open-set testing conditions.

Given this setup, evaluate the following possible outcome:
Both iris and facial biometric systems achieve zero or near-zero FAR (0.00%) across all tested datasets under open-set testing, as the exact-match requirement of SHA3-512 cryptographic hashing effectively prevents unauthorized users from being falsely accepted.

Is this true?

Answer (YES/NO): NO